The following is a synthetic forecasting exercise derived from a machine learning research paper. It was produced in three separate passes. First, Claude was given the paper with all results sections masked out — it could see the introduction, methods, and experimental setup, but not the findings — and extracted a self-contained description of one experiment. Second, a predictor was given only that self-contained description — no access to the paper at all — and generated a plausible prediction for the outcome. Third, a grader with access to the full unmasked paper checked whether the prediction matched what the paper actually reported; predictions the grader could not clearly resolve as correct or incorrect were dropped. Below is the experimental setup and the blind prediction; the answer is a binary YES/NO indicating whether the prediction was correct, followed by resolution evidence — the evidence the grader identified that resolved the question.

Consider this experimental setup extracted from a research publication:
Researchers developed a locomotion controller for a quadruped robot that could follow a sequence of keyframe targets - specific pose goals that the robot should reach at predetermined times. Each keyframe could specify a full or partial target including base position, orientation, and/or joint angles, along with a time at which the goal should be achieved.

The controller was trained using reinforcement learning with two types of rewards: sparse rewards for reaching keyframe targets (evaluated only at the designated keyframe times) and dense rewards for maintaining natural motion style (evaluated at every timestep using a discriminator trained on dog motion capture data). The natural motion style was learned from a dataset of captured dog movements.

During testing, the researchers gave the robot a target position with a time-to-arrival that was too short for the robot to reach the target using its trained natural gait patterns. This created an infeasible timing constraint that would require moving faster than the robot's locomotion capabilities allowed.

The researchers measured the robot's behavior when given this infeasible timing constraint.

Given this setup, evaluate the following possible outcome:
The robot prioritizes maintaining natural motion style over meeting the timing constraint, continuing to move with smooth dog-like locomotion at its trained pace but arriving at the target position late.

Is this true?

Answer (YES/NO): YES